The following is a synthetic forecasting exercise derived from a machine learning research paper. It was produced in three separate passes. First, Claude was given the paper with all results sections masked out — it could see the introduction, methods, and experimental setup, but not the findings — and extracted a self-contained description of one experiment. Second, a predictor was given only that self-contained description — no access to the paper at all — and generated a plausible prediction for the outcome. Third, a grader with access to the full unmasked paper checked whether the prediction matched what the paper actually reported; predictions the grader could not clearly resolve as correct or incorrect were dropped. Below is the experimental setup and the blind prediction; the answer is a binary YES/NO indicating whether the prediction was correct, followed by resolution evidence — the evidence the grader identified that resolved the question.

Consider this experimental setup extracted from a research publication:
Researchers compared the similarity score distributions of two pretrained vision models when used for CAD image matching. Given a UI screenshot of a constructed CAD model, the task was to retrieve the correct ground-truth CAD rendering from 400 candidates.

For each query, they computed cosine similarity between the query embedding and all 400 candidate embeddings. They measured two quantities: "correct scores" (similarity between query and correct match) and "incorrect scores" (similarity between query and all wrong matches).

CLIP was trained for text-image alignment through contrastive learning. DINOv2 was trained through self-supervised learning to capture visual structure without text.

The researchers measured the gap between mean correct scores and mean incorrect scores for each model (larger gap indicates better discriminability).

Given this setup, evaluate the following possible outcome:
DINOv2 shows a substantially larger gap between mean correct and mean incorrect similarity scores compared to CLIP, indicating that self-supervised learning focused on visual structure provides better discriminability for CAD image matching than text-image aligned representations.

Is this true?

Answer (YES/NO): YES